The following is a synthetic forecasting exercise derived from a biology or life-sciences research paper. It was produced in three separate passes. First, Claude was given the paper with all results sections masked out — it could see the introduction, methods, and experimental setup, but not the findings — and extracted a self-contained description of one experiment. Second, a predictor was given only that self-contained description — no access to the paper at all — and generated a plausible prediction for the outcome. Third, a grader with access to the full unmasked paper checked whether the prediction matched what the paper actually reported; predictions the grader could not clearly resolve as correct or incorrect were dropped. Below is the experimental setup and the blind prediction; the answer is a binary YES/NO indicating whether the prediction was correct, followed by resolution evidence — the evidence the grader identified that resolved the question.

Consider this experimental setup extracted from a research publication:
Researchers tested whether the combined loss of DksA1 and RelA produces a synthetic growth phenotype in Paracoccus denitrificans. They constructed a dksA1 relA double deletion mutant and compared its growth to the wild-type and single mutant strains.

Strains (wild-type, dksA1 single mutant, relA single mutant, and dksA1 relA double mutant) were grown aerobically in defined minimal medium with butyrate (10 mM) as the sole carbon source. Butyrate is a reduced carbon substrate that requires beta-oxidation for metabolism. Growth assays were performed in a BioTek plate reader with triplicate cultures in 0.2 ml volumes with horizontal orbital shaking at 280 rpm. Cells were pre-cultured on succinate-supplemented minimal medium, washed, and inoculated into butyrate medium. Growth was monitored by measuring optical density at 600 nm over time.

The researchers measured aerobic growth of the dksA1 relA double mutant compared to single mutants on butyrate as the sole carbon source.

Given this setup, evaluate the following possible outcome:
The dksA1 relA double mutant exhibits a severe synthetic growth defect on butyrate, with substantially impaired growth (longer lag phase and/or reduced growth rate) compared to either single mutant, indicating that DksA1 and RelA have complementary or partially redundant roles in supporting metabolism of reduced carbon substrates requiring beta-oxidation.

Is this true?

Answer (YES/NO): NO